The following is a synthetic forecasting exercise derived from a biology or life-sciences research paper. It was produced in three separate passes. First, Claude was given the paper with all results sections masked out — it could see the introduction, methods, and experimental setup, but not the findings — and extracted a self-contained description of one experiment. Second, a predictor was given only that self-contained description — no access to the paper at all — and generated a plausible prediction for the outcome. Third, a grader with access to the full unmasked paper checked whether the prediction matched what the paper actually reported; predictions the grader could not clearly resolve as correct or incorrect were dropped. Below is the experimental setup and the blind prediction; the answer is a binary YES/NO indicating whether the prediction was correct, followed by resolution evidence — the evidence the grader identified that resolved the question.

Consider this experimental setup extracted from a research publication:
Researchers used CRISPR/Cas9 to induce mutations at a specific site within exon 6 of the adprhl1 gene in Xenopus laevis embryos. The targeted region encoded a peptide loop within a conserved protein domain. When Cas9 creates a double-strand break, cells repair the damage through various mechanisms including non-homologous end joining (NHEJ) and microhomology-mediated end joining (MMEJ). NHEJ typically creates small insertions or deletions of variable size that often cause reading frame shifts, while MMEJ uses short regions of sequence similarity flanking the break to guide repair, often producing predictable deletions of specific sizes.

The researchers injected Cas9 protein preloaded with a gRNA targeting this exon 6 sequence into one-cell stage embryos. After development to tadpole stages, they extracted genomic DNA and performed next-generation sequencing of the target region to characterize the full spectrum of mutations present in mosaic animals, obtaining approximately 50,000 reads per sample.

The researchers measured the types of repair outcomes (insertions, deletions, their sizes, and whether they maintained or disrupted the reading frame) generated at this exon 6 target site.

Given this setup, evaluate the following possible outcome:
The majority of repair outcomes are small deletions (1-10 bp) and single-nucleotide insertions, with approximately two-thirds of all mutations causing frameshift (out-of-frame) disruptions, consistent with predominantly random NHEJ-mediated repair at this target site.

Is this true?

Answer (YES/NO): NO